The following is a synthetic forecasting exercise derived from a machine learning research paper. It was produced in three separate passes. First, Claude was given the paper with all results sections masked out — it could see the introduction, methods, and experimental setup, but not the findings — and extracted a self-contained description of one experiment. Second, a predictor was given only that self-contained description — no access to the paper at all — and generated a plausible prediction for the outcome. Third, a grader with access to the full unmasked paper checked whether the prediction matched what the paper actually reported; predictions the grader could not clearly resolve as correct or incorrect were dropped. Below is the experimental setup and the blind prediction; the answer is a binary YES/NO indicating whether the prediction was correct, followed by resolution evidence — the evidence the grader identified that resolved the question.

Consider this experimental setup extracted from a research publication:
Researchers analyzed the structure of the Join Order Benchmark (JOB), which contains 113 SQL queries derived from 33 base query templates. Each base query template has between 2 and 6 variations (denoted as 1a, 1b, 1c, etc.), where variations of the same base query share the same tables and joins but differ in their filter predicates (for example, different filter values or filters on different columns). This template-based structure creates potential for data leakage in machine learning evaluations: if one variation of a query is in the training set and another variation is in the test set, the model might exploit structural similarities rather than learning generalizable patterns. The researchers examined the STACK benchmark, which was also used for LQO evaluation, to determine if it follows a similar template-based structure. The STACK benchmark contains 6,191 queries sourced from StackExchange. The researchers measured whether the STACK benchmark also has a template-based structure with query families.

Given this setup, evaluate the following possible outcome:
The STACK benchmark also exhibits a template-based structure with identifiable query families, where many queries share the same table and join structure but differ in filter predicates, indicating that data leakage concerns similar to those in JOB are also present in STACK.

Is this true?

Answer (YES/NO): YES